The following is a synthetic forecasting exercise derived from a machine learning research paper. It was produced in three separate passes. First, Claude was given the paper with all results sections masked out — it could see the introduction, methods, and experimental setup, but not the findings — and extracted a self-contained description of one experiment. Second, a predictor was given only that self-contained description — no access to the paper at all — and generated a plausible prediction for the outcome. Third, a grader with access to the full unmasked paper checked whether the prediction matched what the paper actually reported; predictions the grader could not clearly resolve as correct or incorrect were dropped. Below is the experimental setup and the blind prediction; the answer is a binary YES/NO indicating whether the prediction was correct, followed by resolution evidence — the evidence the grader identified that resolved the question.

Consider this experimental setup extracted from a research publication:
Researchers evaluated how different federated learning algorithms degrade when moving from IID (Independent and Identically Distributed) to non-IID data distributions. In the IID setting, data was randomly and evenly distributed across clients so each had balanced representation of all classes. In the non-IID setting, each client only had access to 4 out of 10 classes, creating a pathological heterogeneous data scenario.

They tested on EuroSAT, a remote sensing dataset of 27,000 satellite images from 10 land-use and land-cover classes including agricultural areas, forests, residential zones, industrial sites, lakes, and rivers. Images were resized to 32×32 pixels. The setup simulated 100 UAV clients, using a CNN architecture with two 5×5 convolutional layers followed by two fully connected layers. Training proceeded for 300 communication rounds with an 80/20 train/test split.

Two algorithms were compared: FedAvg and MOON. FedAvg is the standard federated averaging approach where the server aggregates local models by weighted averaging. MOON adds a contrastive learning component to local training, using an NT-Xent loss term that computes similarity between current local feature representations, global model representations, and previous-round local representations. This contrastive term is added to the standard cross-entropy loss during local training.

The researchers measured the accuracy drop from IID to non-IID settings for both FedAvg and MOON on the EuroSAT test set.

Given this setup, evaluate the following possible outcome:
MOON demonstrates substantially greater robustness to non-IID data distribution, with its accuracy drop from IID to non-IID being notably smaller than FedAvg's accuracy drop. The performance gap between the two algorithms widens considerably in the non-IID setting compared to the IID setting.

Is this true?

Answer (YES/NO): NO